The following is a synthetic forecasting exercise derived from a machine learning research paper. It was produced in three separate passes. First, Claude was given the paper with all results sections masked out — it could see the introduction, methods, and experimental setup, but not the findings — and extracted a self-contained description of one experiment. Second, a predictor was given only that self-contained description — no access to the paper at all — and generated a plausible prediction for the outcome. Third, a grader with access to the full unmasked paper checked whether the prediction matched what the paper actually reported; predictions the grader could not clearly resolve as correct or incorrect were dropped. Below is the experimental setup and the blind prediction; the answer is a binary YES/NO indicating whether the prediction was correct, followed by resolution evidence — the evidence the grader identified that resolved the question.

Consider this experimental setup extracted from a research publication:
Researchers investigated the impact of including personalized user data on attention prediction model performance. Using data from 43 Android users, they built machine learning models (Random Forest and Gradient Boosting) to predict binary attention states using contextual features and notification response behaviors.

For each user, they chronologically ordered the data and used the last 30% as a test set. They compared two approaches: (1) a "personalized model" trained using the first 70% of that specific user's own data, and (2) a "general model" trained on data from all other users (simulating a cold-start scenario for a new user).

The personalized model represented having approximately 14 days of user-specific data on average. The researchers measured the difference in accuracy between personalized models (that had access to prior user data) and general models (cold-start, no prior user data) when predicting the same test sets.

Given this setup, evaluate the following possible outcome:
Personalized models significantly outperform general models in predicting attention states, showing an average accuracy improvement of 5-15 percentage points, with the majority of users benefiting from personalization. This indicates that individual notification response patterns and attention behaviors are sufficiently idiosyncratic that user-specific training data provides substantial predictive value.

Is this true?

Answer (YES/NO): YES